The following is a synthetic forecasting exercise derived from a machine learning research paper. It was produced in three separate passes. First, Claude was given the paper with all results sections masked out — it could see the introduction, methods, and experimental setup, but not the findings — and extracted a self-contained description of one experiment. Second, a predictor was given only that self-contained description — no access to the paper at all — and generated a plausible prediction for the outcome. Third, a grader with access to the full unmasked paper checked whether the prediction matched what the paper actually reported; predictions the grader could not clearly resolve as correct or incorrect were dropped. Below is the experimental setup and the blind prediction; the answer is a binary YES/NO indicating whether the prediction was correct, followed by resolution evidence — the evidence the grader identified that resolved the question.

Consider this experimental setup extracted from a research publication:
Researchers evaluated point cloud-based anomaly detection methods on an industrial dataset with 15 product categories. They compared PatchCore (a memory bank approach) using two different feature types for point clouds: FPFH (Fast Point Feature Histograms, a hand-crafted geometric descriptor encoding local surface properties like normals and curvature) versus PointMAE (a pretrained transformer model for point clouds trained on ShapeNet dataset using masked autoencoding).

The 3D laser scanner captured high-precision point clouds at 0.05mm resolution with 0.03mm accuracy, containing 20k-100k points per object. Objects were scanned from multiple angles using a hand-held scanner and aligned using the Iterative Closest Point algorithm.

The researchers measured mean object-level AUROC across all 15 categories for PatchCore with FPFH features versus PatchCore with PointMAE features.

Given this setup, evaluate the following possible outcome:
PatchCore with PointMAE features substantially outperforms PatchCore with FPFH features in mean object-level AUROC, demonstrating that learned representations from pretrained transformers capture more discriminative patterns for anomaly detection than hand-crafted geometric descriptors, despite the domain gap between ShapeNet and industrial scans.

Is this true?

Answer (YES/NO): NO